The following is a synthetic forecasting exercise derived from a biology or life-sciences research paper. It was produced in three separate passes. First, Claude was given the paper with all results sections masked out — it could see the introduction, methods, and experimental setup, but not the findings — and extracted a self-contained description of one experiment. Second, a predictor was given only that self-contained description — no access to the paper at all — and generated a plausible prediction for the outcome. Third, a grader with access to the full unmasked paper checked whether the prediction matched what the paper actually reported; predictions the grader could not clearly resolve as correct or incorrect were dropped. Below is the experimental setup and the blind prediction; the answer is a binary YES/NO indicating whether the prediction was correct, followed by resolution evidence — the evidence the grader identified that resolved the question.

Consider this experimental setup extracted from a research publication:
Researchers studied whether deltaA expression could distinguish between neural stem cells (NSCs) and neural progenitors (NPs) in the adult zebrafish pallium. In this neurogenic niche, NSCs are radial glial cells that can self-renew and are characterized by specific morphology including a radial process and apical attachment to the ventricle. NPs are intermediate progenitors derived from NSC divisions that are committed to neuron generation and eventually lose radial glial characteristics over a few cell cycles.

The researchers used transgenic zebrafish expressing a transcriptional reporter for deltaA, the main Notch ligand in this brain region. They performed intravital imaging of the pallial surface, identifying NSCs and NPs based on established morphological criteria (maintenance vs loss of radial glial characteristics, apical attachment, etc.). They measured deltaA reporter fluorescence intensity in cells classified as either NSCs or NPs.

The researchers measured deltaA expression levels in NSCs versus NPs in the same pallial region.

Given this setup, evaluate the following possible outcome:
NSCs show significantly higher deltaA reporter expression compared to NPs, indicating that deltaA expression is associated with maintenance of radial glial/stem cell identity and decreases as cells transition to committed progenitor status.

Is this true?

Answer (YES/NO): NO